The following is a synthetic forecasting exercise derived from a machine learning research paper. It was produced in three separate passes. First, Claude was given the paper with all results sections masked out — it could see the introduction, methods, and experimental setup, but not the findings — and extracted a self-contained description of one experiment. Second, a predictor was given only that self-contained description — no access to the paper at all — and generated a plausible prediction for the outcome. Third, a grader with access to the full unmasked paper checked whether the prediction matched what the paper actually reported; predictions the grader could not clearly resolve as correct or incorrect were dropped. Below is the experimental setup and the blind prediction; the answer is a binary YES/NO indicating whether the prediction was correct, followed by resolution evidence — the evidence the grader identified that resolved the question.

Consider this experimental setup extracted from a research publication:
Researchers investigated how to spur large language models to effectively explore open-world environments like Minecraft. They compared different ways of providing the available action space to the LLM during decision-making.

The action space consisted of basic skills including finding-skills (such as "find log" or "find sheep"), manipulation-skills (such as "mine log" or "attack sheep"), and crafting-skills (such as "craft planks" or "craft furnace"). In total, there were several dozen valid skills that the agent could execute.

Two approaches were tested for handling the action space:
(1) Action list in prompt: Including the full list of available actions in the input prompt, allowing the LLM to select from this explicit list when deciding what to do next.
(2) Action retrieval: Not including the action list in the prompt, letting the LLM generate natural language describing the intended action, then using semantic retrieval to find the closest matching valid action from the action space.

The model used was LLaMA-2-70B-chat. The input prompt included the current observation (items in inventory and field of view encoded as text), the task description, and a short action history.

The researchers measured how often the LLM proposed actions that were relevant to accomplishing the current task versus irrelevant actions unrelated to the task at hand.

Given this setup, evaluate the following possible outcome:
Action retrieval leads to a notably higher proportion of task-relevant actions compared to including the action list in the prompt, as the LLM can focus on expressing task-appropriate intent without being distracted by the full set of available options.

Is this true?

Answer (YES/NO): YES